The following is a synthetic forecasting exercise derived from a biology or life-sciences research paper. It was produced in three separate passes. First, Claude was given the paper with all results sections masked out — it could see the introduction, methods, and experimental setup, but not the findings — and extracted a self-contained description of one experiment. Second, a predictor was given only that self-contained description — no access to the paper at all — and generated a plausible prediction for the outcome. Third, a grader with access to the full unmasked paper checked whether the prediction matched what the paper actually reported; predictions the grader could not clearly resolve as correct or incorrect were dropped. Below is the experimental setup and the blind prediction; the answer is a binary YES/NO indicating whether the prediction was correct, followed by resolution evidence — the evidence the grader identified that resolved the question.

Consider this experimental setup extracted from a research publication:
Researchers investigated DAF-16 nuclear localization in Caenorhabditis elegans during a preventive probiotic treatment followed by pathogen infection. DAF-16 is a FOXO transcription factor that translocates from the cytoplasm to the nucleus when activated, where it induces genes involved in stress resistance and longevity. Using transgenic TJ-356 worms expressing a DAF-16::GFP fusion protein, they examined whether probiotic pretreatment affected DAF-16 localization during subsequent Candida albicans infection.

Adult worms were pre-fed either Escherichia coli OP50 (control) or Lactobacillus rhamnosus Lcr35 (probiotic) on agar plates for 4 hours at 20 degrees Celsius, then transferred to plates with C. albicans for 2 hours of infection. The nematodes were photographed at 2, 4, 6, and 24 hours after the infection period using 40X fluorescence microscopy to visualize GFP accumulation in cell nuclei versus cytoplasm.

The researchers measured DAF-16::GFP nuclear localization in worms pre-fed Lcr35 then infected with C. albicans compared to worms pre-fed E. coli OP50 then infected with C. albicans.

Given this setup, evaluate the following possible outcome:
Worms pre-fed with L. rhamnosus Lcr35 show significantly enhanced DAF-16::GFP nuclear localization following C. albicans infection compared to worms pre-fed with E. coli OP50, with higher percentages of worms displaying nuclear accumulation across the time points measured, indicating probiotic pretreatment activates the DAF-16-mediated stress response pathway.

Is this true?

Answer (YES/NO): YES